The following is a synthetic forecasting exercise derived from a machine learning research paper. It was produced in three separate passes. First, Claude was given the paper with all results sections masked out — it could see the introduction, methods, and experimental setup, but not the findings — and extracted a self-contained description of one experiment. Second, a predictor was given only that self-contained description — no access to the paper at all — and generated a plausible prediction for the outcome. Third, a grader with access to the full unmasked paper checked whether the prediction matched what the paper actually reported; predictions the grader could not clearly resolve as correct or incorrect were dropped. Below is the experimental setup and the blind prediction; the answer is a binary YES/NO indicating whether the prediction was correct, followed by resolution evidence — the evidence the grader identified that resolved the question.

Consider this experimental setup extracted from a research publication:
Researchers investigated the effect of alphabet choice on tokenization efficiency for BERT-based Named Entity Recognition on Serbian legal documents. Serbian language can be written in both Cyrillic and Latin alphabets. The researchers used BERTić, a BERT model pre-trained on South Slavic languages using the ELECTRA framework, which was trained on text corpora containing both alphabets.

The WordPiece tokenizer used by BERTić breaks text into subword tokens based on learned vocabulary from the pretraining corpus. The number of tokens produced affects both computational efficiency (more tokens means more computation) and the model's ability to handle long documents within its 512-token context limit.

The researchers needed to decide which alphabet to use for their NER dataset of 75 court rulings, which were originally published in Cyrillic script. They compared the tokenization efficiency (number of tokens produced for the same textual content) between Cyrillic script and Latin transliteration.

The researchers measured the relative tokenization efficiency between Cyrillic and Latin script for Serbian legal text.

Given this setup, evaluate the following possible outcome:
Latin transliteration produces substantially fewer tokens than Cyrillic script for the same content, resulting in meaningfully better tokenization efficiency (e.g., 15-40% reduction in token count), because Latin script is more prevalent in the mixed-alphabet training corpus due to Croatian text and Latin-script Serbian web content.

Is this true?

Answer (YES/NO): YES